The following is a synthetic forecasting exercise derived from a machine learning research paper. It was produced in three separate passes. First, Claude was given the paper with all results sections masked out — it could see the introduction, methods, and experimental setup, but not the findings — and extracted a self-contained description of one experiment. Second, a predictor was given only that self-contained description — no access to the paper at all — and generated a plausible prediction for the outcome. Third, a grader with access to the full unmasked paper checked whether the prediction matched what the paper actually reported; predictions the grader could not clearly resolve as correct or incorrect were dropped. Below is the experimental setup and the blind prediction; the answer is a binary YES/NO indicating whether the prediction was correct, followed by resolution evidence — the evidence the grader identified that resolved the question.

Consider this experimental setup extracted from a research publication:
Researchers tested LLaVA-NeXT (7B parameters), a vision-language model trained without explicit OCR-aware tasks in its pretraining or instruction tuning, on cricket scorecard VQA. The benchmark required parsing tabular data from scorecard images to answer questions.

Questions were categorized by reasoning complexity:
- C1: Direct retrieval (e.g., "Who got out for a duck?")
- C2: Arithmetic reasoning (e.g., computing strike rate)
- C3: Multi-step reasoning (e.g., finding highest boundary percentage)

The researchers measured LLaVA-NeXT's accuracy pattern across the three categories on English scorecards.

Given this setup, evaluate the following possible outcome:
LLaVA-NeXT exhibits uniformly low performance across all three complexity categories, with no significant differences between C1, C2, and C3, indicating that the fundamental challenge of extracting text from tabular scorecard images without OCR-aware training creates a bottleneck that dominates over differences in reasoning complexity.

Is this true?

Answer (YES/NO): NO